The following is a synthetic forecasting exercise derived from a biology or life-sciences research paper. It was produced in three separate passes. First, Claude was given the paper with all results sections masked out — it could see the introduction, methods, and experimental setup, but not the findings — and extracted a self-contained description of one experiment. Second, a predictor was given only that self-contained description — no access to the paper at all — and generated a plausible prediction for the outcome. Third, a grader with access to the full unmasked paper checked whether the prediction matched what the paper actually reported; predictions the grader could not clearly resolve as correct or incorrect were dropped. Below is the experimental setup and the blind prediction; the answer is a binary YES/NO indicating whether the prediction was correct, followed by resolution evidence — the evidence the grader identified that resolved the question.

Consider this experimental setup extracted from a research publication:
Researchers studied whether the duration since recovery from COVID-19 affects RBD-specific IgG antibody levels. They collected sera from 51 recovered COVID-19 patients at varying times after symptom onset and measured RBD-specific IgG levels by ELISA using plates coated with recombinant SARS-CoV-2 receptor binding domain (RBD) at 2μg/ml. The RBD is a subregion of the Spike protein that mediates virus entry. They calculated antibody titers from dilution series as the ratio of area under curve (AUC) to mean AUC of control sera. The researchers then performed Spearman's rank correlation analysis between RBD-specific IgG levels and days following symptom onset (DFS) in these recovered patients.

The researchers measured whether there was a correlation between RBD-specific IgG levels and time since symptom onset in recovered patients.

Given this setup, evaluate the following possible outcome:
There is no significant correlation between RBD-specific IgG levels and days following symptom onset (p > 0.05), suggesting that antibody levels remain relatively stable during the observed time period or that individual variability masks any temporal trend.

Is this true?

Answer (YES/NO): NO